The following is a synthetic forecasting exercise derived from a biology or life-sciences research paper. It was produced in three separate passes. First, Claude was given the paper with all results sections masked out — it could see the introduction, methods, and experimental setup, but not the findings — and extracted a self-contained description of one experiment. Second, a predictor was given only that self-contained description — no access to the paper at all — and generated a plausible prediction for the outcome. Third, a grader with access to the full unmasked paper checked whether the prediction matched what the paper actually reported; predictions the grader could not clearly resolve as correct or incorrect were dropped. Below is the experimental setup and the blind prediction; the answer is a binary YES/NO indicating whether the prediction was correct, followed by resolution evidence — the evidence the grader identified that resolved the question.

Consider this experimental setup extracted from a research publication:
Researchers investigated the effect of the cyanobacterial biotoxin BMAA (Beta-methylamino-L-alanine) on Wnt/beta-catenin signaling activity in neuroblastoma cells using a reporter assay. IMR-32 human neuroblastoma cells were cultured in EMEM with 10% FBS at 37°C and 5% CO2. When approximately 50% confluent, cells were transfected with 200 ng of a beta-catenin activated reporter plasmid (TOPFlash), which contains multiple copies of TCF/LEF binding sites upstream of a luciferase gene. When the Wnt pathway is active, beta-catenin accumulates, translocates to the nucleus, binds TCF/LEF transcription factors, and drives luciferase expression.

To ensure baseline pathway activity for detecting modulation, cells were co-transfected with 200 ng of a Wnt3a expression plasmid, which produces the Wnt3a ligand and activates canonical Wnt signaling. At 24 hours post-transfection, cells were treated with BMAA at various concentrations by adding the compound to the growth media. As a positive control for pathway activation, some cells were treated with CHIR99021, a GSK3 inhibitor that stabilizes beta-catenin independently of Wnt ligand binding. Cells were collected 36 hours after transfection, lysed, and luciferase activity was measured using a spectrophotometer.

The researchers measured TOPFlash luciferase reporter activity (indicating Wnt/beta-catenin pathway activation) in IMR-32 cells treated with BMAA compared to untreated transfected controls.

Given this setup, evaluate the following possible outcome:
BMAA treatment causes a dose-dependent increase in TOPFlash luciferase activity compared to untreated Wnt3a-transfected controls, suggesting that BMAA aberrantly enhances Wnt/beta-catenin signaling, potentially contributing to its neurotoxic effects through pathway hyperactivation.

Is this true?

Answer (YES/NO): NO